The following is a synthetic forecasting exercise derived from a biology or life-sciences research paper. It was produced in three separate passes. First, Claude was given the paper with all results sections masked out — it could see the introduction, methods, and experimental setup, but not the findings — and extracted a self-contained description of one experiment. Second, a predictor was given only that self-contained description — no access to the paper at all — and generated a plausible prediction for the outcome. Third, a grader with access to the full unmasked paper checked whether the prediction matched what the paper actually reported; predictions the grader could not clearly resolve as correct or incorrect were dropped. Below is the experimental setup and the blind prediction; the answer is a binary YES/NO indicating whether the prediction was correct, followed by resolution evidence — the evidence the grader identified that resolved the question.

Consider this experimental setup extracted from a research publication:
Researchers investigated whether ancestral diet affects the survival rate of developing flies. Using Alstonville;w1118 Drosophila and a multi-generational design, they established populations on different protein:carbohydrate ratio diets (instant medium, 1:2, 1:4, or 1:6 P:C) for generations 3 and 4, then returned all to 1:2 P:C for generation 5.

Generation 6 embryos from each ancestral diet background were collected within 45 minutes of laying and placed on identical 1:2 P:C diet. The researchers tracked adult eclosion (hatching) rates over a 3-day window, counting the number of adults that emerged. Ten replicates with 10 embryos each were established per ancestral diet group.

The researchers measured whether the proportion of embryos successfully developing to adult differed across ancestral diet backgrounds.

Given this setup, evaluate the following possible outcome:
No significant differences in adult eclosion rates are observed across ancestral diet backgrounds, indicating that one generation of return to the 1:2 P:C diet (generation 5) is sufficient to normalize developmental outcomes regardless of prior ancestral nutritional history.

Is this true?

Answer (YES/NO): NO